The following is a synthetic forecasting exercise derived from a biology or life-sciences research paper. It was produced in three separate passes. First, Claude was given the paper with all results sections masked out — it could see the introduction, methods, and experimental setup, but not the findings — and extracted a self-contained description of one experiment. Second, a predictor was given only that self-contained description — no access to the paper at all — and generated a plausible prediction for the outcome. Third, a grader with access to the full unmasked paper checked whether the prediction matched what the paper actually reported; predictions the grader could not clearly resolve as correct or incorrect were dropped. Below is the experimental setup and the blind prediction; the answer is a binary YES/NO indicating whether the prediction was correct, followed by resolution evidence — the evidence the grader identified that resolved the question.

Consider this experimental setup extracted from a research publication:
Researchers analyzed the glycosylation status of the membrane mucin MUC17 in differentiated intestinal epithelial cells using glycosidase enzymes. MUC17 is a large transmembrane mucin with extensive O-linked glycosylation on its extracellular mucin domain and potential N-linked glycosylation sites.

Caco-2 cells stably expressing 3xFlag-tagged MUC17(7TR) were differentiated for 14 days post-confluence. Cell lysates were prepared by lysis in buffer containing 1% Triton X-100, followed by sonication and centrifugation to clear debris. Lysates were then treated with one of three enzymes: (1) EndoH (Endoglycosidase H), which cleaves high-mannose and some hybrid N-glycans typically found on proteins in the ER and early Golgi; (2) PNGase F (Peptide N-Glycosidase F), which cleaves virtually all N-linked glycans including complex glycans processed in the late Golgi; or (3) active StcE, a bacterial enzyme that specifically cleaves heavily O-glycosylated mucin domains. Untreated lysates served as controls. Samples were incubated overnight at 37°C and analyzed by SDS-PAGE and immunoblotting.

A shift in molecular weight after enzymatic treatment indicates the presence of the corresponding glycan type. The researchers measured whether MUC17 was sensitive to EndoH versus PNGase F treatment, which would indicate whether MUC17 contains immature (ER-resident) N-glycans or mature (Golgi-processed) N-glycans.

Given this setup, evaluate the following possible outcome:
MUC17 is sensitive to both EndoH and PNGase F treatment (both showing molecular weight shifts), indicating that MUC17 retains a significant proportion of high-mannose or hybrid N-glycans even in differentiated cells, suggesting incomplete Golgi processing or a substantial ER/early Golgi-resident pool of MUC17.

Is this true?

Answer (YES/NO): YES